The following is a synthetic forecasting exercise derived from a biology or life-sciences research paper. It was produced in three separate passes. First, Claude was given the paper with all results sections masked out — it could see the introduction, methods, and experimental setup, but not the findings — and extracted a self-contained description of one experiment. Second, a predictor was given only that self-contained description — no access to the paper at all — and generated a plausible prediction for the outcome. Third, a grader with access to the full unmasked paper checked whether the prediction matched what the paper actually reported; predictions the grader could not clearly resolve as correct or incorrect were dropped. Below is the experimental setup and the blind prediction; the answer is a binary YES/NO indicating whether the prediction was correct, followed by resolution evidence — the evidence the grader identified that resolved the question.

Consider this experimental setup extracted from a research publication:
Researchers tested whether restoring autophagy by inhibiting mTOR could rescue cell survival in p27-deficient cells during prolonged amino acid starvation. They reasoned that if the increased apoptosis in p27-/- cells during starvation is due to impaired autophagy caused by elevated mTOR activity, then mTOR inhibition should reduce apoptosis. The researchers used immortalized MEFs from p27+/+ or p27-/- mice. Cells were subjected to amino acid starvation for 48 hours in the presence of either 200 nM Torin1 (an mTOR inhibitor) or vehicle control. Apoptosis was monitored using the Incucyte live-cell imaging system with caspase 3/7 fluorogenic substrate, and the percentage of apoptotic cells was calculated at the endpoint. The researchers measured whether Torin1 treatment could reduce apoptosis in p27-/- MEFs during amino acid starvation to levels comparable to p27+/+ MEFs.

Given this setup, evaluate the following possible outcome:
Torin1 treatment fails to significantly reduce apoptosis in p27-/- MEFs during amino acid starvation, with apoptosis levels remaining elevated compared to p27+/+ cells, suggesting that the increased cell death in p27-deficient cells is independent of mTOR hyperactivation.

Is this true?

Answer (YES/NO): NO